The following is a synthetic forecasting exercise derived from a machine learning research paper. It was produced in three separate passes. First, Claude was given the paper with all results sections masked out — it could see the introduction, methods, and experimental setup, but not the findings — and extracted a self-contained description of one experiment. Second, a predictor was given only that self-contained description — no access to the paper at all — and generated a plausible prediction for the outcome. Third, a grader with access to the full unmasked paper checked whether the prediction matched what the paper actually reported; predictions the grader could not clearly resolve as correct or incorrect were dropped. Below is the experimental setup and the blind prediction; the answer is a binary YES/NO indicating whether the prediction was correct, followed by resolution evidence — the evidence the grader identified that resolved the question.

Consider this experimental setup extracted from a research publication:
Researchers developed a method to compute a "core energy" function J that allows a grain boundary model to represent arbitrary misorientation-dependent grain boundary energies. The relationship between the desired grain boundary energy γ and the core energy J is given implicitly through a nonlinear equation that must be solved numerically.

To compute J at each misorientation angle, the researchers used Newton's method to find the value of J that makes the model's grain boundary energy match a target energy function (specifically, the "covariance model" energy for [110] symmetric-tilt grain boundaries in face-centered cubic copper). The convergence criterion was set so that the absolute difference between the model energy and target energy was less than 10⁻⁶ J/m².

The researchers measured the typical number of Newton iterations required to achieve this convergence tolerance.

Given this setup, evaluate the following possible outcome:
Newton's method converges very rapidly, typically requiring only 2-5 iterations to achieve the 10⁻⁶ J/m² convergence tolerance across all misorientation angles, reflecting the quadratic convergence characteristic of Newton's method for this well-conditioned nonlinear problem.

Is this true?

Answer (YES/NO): NO